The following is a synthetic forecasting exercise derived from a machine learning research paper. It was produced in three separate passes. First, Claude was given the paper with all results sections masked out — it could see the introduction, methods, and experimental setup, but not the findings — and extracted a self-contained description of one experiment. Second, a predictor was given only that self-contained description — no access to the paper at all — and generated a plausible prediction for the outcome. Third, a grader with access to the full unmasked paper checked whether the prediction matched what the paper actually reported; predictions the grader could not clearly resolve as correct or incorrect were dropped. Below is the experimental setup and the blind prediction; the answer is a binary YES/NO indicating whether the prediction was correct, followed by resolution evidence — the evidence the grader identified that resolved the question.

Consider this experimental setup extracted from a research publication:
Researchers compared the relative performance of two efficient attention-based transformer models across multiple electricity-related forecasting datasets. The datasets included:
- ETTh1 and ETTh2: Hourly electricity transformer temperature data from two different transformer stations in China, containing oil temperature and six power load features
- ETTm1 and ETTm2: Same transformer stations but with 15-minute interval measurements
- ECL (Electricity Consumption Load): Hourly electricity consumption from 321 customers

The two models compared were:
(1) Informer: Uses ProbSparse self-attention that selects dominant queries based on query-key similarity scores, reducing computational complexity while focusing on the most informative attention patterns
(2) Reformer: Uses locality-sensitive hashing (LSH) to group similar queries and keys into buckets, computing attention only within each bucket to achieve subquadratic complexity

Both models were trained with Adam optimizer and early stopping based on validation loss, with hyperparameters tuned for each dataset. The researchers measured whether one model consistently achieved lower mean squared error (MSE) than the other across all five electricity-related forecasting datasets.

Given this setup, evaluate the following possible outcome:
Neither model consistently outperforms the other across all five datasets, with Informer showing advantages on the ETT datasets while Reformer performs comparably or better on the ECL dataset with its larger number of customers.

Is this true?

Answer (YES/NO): NO